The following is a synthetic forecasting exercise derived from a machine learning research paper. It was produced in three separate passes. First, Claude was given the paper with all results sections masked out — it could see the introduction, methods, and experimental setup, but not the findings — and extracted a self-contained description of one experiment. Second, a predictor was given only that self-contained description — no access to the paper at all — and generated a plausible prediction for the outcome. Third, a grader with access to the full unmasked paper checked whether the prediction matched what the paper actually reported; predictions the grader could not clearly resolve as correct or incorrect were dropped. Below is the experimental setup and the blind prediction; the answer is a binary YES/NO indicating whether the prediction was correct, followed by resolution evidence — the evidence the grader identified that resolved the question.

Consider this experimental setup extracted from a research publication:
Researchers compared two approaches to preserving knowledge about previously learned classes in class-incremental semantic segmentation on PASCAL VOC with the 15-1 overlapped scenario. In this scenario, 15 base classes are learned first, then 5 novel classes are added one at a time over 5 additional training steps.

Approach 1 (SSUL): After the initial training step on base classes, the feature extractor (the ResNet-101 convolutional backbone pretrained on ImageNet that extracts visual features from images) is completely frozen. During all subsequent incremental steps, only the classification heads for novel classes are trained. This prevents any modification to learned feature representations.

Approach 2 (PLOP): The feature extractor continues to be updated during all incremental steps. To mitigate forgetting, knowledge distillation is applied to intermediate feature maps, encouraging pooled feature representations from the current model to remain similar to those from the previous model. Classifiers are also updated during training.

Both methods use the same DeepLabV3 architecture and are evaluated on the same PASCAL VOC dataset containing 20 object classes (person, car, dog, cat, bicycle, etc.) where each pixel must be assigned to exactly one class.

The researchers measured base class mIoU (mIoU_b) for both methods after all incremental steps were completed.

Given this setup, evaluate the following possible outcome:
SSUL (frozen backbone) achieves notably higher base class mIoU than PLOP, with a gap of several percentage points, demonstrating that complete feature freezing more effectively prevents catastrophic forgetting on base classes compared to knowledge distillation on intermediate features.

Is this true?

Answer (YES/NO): YES